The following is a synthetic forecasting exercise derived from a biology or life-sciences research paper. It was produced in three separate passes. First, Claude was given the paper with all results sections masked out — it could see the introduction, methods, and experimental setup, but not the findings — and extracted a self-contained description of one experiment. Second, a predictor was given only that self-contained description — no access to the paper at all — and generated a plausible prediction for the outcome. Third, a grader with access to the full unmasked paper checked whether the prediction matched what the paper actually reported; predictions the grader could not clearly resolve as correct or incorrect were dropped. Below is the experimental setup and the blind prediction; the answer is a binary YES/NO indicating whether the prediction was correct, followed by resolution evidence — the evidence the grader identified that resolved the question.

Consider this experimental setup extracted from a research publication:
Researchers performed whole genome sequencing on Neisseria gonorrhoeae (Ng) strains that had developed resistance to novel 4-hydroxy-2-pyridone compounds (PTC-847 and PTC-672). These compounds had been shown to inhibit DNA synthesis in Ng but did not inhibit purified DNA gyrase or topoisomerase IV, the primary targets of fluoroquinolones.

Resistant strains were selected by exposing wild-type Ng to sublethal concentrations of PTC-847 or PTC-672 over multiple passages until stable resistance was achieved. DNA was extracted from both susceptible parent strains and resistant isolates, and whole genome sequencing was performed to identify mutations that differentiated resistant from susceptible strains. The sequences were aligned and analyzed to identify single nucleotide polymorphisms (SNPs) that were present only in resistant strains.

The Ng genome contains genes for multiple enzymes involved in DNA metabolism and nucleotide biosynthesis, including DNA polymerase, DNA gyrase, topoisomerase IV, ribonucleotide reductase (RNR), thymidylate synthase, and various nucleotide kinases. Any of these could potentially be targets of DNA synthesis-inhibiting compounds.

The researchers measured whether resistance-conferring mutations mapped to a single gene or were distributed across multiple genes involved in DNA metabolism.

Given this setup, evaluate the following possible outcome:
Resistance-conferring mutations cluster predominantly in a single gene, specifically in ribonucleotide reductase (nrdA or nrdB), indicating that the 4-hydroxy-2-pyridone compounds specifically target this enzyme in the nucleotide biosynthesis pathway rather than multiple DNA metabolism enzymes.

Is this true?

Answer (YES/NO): YES